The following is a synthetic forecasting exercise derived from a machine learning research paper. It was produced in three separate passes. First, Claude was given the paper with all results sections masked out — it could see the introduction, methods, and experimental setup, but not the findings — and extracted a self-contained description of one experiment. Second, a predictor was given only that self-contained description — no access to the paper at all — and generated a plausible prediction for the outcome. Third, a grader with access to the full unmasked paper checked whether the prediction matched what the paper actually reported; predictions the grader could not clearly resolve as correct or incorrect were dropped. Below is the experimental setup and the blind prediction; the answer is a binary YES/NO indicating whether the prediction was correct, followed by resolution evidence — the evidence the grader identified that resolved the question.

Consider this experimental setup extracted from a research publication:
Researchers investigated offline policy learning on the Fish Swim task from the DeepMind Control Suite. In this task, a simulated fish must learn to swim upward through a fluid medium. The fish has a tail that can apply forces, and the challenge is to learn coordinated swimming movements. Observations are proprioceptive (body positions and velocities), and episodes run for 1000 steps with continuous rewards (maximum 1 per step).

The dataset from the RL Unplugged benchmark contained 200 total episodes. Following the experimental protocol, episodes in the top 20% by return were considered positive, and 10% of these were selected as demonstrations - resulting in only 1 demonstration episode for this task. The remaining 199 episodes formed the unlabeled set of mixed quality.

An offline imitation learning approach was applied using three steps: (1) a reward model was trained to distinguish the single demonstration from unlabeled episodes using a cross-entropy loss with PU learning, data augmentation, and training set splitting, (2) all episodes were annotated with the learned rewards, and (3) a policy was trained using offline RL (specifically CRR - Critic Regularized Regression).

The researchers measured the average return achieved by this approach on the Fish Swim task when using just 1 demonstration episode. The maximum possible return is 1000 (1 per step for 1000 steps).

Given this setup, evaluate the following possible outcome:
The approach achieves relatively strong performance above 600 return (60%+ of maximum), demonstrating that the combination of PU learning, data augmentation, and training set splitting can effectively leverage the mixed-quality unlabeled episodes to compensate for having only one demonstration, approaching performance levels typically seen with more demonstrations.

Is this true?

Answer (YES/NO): NO